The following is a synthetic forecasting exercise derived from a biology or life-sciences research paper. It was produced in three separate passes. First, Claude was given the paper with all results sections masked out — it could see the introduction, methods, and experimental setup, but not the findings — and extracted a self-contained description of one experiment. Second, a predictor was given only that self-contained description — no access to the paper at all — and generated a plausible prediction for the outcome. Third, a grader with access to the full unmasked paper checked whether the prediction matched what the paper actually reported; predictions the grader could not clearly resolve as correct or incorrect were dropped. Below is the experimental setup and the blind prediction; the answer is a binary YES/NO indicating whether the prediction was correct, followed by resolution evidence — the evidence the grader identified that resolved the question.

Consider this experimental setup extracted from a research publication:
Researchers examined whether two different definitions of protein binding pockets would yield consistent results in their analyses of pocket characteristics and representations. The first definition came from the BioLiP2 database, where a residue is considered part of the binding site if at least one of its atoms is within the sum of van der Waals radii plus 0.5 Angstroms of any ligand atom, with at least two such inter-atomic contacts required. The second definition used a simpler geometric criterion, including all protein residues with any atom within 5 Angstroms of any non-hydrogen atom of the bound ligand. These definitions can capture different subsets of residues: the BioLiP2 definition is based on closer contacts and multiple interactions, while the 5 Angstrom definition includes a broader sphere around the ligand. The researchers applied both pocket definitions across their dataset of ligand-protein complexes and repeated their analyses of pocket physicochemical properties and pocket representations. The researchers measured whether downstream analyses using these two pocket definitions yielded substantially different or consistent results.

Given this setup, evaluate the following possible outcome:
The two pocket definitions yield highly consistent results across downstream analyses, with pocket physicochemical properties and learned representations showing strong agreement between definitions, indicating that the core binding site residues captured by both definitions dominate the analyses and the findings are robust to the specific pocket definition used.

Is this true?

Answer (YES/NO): YES